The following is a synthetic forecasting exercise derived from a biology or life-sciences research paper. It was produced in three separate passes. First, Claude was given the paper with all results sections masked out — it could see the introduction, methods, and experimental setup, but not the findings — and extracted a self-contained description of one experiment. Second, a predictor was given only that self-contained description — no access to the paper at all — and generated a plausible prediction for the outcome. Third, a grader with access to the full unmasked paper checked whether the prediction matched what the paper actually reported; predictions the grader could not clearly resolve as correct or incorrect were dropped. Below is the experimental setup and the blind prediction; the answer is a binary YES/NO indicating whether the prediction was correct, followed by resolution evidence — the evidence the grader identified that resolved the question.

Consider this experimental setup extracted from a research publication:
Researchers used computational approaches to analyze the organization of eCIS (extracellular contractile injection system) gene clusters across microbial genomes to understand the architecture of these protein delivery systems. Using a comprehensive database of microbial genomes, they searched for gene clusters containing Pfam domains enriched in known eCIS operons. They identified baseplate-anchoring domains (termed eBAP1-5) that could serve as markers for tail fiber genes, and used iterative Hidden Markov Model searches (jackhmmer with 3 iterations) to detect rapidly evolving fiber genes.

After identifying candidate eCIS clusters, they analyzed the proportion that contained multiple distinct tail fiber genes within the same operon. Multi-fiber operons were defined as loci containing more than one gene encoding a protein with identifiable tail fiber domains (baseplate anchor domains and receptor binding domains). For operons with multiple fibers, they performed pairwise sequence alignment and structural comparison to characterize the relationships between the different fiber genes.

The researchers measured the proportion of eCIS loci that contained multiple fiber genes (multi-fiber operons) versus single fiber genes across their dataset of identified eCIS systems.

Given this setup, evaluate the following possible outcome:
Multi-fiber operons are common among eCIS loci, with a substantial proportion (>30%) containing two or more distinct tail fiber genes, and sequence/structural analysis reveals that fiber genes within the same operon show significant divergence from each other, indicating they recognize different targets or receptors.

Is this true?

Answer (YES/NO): NO